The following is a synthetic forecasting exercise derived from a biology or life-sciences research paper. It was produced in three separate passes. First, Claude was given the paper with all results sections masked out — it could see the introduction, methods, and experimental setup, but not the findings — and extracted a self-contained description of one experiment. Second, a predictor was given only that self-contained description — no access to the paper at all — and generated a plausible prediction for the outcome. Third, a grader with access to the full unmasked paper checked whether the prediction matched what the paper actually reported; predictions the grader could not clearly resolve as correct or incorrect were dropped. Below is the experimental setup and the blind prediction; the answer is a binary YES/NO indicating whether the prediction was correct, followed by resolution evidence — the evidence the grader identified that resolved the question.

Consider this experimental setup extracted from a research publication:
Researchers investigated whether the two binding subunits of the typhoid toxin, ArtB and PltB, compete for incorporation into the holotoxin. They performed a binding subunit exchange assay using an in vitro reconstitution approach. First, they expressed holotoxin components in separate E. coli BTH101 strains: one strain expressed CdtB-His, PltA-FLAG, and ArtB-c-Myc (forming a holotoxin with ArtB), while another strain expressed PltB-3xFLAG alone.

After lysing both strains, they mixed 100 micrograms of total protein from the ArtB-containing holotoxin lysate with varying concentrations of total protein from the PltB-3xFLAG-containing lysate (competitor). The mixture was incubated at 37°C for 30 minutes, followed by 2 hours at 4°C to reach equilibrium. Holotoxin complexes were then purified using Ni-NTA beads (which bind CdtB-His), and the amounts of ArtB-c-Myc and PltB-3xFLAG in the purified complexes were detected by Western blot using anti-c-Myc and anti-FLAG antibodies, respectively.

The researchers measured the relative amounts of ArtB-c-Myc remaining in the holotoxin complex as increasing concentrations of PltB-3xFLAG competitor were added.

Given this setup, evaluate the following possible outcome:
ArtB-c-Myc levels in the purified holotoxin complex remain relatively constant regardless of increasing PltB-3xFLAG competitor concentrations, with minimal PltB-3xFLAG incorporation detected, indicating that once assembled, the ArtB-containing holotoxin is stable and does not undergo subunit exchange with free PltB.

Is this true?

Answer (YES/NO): NO